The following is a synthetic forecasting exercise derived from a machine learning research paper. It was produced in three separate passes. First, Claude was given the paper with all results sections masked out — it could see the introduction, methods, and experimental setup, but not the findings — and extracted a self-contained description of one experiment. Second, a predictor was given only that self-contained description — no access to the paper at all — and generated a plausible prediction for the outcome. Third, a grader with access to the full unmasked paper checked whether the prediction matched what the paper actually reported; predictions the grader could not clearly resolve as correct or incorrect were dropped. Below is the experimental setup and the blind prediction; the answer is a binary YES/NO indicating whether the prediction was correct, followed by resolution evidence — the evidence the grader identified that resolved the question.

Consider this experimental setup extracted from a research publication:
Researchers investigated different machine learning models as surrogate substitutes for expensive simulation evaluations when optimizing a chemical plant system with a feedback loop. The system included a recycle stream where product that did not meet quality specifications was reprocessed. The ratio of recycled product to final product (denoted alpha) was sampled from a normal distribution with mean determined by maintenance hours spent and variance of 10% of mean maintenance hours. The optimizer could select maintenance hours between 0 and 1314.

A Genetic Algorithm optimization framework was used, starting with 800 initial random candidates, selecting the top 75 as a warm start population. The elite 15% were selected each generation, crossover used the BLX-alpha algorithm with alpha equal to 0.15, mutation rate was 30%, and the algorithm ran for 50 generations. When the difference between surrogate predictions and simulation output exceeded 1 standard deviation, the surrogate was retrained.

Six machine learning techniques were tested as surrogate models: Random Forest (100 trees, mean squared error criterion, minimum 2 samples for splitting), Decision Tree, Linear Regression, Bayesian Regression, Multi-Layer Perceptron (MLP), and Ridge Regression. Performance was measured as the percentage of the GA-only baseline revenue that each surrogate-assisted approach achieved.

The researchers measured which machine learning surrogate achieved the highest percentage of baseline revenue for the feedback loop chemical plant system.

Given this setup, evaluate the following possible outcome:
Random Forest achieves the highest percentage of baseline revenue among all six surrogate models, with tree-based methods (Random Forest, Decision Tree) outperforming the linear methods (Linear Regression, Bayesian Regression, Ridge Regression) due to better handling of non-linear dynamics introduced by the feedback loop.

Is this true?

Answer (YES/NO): NO